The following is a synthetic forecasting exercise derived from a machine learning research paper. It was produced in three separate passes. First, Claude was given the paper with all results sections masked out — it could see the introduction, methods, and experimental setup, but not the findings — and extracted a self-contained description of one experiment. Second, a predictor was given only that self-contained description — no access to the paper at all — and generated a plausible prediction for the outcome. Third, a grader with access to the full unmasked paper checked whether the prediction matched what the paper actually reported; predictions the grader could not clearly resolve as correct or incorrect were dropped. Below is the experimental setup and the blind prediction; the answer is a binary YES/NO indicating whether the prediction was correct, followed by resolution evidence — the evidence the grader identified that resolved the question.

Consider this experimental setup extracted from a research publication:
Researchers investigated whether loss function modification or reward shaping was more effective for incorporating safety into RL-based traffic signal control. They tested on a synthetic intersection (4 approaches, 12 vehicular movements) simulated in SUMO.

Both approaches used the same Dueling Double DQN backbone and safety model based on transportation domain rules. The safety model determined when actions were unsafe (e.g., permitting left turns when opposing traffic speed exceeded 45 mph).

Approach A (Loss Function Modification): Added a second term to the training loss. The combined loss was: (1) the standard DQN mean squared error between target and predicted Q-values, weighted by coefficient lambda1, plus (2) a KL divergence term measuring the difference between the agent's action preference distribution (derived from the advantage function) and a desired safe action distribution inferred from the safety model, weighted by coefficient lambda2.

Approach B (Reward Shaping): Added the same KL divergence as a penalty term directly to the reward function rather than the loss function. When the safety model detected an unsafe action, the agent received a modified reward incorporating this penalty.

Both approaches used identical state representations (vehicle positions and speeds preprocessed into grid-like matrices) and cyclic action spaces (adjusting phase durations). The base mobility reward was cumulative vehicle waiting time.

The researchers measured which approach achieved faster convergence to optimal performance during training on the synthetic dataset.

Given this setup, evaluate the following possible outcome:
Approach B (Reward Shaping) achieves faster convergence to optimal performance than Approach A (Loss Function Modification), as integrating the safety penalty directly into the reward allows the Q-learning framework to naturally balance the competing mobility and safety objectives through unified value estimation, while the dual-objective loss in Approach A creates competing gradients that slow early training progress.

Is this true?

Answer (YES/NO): YES